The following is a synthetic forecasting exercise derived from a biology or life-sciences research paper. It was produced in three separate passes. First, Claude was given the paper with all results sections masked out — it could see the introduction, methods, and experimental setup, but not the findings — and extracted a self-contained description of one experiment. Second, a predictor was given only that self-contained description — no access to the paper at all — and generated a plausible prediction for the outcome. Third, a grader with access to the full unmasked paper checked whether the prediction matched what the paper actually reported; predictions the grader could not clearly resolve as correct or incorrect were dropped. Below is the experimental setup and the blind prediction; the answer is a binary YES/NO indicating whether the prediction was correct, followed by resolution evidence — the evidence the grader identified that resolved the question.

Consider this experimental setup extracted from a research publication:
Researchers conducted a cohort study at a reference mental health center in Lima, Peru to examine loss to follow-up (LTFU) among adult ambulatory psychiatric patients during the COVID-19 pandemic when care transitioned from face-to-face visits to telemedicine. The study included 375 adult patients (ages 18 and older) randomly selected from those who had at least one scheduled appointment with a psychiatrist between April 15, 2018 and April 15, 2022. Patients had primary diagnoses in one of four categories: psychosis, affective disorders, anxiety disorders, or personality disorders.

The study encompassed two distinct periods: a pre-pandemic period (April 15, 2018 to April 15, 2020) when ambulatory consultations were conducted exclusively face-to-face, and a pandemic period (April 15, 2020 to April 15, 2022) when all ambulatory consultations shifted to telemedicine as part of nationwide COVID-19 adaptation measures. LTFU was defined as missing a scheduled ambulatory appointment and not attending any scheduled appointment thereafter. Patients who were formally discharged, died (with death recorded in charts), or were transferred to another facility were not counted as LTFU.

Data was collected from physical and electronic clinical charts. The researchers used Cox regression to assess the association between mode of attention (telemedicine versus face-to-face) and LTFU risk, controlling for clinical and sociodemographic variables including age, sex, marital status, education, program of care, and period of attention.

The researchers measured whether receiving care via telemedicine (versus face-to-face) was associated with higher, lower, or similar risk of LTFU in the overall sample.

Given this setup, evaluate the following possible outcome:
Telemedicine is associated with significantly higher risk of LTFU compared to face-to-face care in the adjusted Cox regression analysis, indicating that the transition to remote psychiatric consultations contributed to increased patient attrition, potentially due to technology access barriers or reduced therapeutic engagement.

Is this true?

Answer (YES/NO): NO